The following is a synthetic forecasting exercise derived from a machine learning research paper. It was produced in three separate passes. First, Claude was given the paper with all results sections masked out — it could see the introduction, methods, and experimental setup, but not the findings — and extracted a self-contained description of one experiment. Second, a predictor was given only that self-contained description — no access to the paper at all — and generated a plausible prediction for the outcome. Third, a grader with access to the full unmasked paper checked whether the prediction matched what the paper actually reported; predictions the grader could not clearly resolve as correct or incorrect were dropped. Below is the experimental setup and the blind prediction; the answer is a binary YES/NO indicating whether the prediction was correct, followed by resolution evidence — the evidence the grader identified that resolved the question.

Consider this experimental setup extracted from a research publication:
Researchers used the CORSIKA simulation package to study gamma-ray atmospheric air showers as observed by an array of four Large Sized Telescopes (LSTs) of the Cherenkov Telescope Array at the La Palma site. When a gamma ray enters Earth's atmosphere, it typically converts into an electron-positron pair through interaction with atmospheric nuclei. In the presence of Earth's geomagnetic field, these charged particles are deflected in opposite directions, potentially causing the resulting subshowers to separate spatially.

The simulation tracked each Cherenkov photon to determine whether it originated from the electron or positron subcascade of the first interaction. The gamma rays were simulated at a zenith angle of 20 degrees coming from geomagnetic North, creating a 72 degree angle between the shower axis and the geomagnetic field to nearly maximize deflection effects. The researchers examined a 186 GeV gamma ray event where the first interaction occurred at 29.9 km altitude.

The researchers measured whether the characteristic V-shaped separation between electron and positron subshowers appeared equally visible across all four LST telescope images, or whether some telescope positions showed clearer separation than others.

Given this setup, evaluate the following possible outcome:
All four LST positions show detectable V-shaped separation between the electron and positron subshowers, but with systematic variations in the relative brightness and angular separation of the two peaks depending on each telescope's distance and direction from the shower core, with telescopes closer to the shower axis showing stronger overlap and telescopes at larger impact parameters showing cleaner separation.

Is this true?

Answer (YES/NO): NO